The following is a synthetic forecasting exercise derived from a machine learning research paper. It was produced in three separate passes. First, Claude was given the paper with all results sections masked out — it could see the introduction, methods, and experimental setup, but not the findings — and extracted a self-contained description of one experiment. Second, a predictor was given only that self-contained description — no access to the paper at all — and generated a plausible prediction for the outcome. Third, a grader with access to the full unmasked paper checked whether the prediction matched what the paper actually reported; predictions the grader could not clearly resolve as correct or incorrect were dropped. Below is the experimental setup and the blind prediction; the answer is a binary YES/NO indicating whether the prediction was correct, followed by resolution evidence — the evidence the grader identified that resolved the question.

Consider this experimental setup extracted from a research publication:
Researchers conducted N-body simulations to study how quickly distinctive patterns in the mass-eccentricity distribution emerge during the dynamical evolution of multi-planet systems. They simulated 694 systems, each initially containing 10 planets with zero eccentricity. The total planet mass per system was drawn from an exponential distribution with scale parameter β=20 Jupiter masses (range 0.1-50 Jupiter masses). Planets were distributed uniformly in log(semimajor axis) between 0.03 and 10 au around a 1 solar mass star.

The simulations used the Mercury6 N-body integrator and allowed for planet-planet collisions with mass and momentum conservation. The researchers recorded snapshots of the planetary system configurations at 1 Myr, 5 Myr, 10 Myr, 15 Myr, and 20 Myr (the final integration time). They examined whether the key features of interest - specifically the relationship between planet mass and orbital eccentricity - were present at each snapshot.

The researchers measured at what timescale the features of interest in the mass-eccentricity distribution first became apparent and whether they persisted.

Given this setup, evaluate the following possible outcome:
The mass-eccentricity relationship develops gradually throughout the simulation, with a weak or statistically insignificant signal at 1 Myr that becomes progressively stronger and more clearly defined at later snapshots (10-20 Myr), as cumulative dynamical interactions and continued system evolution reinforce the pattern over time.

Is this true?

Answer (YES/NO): NO